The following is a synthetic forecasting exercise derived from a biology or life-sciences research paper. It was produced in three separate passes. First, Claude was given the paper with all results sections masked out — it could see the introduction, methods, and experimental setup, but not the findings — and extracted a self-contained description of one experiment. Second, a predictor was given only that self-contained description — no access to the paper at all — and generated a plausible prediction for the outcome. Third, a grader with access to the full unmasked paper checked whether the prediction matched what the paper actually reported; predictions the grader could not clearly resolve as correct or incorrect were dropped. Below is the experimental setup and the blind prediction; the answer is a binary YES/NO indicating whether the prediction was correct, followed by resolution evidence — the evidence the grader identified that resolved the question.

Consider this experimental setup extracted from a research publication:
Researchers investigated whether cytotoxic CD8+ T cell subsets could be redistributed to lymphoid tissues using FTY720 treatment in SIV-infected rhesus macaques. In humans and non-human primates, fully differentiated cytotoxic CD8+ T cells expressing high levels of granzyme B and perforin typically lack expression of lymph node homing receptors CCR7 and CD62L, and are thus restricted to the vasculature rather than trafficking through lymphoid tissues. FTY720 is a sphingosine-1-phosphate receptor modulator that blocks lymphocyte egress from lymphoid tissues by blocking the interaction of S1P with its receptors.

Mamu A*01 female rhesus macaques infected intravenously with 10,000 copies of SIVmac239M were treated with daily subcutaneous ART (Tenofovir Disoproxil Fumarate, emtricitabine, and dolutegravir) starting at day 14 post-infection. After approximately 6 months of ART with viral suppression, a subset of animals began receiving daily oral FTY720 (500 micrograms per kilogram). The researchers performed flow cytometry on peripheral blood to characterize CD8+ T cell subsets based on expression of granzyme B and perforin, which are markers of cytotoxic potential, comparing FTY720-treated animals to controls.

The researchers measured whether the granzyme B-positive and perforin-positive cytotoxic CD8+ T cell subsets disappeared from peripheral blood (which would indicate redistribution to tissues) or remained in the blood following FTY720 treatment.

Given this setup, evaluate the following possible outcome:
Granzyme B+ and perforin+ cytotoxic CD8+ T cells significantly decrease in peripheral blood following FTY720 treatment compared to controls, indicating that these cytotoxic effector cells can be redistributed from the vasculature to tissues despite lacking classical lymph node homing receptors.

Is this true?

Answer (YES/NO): NO